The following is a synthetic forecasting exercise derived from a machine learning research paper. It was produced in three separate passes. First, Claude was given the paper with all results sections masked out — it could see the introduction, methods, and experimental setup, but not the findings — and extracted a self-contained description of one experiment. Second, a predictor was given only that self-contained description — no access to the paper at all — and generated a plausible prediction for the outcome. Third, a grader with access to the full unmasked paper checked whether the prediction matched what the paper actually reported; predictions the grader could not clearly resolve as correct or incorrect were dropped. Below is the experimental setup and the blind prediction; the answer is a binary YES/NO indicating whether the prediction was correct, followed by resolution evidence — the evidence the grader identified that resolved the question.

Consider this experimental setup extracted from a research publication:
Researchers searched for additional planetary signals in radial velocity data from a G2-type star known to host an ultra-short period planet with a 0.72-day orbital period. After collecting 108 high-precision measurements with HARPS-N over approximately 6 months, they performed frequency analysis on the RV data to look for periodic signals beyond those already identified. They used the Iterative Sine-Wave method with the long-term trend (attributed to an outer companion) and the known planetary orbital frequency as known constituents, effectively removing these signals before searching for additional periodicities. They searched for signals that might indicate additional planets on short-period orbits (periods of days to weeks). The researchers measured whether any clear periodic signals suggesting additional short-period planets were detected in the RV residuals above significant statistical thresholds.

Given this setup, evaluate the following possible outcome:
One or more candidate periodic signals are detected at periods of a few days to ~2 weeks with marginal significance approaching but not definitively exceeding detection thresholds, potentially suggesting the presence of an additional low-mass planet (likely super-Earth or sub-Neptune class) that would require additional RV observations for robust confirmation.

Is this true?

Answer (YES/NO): NO